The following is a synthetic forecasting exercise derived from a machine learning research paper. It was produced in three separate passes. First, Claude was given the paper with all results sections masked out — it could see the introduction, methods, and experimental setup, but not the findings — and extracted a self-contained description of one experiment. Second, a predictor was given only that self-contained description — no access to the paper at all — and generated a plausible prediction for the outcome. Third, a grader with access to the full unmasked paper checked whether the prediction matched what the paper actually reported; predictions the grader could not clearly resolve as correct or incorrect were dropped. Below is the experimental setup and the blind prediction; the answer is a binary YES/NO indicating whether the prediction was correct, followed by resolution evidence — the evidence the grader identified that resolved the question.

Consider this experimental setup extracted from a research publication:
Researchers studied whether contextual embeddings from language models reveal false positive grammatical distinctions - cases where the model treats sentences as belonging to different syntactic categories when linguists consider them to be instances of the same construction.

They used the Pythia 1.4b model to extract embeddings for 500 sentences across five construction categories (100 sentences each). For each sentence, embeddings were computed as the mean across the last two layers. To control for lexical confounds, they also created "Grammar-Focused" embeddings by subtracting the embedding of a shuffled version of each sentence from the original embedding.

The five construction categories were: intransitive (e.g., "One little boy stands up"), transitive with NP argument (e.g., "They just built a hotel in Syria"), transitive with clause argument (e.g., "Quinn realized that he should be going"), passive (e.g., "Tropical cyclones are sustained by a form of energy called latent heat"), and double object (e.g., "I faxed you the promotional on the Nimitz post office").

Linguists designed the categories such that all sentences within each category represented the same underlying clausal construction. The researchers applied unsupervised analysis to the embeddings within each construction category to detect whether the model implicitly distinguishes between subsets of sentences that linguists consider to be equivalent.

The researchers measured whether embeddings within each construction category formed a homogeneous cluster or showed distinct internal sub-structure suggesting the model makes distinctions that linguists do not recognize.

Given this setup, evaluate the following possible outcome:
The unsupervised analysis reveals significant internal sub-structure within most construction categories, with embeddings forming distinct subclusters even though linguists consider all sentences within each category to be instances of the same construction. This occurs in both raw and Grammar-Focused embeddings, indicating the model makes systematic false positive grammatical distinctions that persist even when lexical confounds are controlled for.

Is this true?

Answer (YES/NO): YES